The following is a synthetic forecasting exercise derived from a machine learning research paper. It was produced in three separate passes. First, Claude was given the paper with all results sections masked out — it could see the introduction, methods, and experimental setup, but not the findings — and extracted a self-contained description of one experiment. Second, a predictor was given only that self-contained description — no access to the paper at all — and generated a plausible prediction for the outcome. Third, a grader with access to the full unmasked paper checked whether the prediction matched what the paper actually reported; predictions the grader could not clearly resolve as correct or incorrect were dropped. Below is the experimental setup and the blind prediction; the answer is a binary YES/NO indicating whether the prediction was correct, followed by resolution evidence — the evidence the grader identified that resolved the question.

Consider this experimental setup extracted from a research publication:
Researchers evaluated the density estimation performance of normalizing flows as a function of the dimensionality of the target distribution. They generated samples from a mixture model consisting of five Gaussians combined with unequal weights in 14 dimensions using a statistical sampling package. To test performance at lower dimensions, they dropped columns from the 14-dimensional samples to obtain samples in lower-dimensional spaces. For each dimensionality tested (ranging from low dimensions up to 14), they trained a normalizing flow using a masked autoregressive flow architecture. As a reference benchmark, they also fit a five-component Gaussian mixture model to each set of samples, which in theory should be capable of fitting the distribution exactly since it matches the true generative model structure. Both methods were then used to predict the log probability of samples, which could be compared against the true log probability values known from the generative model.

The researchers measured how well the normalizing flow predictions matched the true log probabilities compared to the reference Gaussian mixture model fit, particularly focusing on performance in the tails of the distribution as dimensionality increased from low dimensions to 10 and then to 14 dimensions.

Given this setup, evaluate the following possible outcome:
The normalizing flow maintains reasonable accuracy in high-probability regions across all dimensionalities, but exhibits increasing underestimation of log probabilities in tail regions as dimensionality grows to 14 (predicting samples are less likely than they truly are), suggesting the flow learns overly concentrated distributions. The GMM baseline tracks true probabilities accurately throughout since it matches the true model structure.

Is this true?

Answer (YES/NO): NO